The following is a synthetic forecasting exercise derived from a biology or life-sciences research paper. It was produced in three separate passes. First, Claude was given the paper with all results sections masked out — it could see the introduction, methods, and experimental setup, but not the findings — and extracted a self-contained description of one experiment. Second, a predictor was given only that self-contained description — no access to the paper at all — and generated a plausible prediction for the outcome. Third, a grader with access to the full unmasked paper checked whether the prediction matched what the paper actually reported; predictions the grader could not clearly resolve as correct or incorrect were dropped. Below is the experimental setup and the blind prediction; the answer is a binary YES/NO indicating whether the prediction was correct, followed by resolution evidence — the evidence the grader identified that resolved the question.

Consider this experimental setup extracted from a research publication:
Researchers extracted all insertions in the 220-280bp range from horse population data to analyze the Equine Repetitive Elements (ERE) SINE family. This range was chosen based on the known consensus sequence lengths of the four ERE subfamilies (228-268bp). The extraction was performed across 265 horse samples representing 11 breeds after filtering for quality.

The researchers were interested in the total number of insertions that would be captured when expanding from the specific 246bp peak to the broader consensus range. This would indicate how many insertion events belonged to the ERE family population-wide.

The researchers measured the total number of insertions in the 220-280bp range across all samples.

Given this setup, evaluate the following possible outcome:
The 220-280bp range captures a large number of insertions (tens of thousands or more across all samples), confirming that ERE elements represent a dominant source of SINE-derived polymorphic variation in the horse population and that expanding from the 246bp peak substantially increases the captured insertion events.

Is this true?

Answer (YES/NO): YES